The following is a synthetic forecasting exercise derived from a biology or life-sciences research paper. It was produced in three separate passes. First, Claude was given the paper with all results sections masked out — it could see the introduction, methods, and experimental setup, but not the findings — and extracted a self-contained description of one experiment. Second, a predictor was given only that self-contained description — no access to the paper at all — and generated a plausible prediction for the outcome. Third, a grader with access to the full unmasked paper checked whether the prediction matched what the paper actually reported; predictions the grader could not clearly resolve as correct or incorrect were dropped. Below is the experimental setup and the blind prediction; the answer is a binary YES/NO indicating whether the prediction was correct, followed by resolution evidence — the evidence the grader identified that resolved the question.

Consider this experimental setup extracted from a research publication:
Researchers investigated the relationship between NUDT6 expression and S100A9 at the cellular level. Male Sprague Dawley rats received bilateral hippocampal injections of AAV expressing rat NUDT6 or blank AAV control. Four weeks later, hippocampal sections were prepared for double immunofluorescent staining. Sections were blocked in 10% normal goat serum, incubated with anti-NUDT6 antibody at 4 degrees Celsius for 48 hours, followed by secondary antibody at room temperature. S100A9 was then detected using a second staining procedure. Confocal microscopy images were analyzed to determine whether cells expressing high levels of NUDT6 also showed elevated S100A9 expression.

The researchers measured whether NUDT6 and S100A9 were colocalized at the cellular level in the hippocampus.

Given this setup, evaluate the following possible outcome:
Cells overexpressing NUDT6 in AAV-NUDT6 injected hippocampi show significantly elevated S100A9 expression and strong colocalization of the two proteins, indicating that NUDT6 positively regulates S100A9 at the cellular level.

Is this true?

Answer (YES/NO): YES